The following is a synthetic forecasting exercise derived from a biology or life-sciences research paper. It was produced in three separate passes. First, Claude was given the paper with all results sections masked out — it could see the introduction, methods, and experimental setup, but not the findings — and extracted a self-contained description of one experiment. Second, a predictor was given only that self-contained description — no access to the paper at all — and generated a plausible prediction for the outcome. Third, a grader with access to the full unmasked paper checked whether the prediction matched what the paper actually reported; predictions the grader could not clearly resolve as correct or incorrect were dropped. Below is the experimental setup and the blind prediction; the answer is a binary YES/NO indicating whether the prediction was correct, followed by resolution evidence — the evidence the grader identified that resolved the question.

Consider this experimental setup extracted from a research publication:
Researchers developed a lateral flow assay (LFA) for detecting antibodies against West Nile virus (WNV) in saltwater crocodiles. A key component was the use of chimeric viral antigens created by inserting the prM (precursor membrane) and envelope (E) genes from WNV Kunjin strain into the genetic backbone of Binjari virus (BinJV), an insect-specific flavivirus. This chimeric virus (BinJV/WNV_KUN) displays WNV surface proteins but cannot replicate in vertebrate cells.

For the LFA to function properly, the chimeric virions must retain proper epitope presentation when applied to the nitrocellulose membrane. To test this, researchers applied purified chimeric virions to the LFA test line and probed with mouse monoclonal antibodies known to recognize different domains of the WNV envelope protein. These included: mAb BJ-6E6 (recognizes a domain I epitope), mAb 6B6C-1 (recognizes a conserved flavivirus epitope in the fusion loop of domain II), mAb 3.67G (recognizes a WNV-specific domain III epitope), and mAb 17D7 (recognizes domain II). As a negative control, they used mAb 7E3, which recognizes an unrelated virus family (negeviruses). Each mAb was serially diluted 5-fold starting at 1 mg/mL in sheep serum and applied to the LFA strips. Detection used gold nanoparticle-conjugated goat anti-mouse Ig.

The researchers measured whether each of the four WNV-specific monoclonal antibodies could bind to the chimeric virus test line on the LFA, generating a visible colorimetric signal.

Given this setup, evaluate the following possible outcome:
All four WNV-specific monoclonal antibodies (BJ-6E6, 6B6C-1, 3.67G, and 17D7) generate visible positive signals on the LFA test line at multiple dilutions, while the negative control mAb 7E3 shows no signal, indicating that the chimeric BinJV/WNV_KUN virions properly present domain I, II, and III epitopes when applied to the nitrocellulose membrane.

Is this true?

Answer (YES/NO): YES